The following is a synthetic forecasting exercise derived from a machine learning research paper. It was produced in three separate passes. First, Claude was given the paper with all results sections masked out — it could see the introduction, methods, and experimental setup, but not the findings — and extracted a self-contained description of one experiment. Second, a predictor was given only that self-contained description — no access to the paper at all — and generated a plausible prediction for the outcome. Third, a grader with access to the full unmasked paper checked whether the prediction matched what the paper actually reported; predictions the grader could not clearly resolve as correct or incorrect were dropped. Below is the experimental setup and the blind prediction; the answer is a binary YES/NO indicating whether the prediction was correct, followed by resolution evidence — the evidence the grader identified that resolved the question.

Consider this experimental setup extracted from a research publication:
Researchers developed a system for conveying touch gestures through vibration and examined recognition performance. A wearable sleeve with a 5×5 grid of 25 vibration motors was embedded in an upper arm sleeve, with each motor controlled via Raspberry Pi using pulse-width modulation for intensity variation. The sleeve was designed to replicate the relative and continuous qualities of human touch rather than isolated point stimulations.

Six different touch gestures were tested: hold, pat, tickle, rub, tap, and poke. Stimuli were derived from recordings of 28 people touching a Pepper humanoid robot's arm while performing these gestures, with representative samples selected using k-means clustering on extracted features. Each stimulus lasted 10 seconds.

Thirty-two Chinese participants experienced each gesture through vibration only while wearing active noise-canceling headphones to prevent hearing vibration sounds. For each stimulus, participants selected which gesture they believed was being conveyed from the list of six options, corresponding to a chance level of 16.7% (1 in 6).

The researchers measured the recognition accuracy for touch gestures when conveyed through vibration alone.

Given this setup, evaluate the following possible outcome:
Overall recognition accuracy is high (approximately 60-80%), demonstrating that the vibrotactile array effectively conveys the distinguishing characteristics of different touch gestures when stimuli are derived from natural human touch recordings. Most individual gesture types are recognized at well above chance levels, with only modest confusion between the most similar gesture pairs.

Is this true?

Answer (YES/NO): NO